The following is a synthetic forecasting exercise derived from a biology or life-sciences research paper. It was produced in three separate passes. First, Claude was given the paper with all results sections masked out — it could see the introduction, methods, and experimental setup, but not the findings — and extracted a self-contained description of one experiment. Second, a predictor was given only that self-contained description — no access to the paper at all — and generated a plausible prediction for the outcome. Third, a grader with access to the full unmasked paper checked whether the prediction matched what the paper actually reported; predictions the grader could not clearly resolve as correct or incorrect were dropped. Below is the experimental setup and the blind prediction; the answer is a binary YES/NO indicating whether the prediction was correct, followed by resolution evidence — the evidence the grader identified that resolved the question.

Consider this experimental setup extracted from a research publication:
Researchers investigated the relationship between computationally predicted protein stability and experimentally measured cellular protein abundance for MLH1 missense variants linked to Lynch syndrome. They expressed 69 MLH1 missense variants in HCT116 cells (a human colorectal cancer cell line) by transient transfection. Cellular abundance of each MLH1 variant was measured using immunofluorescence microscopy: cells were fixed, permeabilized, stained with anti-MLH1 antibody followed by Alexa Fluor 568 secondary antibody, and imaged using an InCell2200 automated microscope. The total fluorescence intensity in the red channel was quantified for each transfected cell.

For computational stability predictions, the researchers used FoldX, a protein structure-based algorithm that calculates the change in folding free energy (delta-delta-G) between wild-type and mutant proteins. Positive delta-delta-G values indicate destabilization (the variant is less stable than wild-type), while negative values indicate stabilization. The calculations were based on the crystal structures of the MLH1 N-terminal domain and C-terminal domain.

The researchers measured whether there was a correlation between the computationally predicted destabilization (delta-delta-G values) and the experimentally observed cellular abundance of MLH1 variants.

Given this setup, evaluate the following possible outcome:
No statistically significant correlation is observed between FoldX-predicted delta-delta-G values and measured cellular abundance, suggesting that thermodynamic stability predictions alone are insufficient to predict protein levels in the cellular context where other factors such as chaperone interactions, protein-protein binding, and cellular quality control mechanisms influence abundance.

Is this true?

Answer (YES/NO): NO